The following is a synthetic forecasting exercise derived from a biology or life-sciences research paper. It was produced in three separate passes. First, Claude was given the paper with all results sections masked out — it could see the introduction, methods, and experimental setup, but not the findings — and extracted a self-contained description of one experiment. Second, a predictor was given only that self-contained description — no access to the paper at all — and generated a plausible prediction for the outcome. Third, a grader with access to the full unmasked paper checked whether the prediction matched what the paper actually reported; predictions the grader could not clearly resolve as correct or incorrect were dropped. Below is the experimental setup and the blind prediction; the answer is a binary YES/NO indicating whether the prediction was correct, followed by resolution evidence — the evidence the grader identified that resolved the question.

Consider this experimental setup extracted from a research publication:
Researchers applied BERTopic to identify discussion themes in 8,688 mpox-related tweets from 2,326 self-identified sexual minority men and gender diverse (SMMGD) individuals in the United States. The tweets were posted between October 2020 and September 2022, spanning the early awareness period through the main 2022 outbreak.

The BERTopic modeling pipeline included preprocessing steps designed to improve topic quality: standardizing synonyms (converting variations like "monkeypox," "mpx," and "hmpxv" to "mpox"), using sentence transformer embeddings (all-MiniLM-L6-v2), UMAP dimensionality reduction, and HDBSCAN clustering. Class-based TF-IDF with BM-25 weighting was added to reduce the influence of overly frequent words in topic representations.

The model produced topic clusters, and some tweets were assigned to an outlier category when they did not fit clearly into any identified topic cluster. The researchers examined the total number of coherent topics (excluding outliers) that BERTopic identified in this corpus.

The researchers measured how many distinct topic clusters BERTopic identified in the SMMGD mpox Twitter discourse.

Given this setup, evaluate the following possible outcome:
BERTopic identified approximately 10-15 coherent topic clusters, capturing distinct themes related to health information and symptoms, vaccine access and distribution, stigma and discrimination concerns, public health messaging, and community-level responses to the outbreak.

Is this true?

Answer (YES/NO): YES